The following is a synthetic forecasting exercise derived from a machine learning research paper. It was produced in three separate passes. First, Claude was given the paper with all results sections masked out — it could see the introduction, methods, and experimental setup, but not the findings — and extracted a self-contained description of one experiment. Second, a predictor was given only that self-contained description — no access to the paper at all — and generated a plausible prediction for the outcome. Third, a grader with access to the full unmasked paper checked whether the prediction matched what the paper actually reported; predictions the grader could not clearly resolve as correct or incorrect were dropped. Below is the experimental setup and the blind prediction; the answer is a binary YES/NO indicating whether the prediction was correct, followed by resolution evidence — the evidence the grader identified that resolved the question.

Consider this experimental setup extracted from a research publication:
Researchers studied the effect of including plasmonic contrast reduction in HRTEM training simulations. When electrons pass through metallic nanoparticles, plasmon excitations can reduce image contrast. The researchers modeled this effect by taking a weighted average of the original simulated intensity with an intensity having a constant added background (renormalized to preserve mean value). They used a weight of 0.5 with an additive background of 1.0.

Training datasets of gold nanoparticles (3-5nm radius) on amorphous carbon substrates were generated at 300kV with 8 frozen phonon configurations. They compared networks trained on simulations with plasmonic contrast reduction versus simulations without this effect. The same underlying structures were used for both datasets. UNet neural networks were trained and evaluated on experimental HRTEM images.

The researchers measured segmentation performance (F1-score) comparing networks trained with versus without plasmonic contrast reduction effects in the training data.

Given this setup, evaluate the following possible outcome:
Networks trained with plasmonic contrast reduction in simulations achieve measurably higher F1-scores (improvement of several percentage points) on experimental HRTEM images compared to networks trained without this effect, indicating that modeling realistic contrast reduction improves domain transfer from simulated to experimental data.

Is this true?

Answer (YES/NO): NO